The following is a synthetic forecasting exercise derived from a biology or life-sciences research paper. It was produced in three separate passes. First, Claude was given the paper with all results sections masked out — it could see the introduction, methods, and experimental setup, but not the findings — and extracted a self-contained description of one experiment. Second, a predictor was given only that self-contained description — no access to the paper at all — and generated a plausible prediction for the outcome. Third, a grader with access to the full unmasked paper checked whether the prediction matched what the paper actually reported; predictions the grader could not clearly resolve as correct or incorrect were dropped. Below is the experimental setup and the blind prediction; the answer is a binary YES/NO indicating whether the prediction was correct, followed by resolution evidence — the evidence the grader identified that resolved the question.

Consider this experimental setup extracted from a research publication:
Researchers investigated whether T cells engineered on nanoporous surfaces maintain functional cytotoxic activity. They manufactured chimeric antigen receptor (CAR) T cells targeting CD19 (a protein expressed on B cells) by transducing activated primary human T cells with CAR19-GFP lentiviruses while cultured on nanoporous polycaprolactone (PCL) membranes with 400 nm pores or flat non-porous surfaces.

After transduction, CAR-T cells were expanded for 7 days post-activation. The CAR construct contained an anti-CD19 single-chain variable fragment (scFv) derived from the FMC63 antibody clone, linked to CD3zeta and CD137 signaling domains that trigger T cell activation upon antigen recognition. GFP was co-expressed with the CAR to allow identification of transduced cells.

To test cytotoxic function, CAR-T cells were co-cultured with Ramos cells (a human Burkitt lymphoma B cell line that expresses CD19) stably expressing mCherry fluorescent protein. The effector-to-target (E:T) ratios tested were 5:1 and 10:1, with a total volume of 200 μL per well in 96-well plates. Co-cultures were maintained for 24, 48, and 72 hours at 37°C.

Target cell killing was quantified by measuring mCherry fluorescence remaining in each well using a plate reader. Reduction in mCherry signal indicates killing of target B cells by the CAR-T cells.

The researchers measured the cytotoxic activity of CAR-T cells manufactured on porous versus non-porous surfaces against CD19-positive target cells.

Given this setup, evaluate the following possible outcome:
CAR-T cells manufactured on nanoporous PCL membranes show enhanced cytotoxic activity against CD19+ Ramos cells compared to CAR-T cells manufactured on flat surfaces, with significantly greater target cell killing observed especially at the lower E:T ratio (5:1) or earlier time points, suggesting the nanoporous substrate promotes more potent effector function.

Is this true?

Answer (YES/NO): YES